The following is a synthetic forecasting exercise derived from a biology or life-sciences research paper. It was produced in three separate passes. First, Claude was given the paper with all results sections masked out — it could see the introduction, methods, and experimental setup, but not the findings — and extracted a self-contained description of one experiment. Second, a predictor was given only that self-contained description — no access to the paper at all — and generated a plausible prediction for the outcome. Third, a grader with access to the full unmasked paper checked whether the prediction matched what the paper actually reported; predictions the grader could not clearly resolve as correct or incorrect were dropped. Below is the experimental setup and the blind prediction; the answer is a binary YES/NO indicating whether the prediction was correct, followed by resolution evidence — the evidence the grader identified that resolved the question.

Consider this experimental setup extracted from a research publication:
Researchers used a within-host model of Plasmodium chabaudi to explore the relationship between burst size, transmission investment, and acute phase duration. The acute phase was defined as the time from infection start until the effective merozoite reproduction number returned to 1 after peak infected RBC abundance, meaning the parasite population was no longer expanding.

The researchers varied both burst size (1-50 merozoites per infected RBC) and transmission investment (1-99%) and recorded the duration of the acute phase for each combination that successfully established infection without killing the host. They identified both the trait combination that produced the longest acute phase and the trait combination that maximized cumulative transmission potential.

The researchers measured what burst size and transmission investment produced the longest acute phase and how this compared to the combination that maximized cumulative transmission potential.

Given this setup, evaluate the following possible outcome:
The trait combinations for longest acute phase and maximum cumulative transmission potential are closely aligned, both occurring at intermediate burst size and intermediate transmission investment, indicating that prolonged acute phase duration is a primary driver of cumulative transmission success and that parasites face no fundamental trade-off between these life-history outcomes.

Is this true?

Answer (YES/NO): NO